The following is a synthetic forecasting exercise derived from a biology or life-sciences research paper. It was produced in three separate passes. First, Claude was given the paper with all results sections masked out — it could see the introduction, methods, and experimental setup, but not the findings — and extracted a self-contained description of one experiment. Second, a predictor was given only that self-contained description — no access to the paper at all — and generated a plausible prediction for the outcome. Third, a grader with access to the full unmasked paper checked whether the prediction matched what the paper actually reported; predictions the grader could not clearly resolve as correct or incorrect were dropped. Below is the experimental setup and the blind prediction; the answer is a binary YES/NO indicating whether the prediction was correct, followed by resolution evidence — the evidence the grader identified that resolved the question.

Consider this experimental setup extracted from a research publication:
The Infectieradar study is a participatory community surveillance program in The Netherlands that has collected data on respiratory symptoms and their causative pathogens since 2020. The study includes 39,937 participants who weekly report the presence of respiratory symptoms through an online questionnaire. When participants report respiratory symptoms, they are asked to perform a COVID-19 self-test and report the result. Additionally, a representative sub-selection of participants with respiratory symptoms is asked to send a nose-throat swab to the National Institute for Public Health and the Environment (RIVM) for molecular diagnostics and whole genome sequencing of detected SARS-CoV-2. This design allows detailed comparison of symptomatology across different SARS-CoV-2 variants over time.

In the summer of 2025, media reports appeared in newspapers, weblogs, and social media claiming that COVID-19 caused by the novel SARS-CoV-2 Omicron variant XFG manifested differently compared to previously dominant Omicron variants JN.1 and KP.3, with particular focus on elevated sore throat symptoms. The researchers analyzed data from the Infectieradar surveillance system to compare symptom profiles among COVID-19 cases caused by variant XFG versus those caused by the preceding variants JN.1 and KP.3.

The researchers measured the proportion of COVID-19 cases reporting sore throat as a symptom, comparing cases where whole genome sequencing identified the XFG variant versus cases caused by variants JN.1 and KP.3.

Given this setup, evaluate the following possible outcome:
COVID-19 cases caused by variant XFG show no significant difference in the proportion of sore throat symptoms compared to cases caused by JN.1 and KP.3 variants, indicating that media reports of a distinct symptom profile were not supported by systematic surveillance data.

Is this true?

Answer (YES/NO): YES